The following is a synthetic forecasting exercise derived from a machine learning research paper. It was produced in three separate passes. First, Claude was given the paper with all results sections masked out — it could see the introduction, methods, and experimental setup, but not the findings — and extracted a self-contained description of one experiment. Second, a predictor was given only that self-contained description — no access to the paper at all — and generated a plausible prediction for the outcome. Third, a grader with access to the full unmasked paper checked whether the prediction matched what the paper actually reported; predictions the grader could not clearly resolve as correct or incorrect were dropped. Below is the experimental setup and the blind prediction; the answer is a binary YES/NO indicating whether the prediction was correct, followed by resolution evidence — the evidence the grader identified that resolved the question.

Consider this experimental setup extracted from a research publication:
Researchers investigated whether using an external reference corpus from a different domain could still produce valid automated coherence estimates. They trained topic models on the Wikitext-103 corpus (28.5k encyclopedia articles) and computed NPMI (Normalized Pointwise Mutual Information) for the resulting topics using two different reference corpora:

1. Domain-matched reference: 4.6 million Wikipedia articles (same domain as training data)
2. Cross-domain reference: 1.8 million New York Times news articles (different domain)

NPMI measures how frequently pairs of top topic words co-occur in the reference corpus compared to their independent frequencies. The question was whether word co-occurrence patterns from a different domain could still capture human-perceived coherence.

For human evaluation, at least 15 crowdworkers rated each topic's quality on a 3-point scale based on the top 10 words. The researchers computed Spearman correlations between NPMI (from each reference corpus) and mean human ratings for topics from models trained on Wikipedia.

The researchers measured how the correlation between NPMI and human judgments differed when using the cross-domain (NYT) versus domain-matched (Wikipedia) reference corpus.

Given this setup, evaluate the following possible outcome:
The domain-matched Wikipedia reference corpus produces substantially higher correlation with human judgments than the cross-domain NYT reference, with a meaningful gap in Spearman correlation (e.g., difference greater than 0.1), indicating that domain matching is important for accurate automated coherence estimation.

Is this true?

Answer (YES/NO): NO